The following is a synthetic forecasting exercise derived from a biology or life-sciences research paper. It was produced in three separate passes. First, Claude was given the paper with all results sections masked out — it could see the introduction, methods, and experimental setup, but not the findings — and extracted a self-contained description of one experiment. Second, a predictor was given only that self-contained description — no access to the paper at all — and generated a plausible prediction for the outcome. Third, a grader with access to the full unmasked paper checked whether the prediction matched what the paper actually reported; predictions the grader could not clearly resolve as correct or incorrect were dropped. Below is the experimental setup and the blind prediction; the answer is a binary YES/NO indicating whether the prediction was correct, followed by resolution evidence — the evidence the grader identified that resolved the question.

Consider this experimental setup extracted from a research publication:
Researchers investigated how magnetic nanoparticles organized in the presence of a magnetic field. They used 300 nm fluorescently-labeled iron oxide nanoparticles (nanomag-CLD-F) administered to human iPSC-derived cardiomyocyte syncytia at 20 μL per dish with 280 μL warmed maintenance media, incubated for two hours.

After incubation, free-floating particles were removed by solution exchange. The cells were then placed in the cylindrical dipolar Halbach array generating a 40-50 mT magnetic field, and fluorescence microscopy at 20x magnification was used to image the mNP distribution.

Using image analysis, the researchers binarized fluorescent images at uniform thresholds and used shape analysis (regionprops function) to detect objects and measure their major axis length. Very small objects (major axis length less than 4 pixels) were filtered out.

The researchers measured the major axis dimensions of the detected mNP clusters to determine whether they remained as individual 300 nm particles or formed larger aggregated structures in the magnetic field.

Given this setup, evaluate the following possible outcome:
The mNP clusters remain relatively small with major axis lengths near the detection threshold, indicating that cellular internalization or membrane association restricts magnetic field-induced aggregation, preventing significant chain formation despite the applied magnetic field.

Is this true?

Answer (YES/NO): NO